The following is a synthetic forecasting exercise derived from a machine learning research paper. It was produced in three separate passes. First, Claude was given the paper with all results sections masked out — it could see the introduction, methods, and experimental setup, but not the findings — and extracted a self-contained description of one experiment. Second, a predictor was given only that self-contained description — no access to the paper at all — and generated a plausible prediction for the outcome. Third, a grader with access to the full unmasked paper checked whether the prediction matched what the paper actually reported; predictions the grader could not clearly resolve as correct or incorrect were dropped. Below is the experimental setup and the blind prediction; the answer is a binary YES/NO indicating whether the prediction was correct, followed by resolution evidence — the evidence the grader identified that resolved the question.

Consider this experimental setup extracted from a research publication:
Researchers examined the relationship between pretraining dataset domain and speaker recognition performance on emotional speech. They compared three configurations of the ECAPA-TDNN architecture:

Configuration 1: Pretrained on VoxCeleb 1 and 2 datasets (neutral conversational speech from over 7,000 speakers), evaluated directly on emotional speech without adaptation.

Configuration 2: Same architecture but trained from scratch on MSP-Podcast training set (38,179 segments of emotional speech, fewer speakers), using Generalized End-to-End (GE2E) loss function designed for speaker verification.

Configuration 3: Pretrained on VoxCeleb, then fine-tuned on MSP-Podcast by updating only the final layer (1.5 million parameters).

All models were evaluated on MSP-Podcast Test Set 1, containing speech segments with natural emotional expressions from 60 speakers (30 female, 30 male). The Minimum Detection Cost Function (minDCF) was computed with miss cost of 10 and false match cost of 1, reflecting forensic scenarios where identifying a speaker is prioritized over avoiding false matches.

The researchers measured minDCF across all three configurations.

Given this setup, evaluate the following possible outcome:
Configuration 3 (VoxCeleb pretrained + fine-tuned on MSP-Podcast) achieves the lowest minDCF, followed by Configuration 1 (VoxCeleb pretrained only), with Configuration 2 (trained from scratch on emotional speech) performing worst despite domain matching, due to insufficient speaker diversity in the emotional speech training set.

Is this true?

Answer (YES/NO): YES